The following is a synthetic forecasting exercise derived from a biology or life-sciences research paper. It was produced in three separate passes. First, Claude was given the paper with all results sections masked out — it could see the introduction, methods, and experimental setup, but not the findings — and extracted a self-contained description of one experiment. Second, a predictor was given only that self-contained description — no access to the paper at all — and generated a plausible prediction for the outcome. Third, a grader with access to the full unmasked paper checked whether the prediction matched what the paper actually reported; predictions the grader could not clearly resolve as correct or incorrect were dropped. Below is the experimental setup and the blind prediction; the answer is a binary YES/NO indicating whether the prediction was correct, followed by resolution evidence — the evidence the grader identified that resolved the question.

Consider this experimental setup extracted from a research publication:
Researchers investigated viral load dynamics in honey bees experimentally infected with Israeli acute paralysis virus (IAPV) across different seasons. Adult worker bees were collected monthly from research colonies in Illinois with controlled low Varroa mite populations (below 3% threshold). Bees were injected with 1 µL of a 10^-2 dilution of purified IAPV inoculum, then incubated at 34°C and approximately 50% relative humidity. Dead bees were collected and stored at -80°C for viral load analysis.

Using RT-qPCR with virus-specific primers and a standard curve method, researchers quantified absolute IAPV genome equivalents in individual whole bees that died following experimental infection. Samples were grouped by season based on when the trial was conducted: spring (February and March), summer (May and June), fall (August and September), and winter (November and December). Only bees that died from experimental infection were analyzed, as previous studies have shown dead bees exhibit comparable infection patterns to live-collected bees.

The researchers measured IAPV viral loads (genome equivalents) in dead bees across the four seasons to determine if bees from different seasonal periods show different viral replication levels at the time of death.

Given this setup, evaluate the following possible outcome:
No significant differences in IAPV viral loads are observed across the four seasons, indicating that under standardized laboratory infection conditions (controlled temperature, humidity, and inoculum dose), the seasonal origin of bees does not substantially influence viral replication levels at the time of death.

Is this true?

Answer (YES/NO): NO